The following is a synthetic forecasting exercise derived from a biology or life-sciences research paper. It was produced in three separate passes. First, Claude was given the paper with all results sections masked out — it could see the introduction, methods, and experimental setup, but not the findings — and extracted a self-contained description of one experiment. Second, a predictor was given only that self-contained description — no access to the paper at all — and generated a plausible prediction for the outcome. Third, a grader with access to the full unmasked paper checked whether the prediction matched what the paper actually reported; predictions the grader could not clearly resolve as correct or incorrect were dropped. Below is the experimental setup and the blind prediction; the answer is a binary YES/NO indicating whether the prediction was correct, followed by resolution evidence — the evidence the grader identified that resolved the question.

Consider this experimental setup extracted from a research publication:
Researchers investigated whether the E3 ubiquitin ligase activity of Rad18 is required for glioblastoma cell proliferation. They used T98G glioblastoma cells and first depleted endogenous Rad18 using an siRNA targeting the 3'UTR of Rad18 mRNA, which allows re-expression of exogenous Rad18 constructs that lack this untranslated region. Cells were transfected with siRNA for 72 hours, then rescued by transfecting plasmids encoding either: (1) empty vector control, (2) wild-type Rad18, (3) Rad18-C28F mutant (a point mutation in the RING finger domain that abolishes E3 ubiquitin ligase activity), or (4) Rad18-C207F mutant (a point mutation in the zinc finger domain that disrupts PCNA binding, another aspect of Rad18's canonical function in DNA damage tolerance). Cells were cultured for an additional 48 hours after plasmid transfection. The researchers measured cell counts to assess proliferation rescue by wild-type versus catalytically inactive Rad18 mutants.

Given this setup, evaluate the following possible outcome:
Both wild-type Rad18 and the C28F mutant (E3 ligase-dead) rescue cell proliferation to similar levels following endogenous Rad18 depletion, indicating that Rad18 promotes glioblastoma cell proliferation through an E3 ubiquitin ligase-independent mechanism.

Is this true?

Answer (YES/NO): YES